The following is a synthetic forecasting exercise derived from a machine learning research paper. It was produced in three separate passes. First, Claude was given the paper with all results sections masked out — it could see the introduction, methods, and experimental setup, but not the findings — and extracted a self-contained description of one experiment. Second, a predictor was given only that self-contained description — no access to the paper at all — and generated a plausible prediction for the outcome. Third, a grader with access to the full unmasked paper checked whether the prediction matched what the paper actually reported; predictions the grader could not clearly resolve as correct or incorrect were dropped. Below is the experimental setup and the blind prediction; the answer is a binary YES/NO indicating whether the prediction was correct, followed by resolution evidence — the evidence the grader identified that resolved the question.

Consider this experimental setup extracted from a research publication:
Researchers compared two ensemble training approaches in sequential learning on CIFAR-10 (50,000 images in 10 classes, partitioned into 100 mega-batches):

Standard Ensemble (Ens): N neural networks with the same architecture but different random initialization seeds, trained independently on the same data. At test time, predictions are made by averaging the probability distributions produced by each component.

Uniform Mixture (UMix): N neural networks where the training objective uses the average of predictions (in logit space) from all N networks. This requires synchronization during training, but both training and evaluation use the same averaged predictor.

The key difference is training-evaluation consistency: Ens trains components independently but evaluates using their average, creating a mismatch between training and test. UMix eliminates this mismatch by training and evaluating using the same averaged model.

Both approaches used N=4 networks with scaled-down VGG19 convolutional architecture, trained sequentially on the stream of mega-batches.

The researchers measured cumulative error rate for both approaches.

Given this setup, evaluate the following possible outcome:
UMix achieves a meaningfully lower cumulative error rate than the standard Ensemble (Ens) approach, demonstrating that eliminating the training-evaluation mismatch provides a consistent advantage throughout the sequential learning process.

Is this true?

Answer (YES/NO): NO